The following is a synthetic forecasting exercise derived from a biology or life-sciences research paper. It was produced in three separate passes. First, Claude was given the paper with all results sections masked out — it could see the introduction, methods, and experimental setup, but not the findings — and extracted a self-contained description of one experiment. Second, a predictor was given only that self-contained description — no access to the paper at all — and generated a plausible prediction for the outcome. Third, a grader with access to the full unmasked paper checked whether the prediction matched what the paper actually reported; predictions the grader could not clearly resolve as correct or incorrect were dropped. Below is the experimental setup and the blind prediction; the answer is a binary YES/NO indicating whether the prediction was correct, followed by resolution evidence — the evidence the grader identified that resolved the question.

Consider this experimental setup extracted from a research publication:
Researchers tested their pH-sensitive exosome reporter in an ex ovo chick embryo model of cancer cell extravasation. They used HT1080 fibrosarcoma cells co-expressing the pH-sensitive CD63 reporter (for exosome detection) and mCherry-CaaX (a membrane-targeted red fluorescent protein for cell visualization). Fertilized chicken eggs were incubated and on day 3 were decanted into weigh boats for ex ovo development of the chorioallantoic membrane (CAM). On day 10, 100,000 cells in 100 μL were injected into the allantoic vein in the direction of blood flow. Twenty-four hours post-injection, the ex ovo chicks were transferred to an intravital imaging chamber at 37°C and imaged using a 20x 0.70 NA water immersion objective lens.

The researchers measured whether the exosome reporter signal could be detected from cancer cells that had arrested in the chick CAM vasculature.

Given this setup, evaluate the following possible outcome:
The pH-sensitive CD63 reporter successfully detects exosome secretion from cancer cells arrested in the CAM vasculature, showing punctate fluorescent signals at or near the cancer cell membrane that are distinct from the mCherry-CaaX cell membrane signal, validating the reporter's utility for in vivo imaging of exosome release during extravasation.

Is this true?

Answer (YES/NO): YES